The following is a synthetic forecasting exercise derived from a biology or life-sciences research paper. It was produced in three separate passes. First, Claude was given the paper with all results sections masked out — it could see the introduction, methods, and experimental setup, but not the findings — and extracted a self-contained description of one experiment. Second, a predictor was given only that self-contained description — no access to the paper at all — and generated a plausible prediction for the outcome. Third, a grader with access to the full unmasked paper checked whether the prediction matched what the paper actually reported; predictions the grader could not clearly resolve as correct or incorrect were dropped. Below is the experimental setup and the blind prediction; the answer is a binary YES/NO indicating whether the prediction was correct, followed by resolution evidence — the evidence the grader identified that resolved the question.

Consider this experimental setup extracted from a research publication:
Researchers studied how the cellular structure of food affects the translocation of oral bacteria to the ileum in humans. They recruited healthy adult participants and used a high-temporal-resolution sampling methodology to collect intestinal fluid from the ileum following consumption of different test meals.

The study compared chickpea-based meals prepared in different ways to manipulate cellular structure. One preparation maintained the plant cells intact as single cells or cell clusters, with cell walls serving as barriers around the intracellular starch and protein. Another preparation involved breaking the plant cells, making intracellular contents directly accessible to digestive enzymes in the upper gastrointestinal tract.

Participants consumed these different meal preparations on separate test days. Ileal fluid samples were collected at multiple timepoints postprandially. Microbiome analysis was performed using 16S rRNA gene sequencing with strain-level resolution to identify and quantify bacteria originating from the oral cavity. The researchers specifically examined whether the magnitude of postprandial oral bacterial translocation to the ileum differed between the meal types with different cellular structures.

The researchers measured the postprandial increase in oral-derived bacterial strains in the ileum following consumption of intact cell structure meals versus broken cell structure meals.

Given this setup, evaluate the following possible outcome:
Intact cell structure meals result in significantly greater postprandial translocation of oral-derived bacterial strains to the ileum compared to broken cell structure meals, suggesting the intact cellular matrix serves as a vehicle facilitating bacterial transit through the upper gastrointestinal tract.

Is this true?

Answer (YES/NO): YES